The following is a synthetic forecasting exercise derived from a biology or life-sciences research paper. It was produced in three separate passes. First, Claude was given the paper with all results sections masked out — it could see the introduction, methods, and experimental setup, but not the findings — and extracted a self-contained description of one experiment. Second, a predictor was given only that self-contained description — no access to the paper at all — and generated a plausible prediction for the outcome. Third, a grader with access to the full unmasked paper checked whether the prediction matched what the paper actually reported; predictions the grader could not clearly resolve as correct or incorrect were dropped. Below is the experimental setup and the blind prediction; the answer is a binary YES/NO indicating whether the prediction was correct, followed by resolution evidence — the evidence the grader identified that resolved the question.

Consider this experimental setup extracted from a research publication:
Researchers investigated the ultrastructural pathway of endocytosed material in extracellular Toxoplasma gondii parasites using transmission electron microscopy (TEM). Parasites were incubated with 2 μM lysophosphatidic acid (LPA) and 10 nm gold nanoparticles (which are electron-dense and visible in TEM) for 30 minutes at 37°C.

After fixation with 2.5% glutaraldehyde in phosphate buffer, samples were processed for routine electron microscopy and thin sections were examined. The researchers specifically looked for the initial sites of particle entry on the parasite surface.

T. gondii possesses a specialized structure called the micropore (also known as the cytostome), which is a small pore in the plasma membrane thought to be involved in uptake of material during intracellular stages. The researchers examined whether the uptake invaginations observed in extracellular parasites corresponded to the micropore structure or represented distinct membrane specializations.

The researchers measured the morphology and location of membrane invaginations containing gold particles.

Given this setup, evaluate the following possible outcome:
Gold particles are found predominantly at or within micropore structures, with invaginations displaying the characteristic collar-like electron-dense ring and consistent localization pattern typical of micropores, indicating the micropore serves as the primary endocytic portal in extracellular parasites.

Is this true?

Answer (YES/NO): NO